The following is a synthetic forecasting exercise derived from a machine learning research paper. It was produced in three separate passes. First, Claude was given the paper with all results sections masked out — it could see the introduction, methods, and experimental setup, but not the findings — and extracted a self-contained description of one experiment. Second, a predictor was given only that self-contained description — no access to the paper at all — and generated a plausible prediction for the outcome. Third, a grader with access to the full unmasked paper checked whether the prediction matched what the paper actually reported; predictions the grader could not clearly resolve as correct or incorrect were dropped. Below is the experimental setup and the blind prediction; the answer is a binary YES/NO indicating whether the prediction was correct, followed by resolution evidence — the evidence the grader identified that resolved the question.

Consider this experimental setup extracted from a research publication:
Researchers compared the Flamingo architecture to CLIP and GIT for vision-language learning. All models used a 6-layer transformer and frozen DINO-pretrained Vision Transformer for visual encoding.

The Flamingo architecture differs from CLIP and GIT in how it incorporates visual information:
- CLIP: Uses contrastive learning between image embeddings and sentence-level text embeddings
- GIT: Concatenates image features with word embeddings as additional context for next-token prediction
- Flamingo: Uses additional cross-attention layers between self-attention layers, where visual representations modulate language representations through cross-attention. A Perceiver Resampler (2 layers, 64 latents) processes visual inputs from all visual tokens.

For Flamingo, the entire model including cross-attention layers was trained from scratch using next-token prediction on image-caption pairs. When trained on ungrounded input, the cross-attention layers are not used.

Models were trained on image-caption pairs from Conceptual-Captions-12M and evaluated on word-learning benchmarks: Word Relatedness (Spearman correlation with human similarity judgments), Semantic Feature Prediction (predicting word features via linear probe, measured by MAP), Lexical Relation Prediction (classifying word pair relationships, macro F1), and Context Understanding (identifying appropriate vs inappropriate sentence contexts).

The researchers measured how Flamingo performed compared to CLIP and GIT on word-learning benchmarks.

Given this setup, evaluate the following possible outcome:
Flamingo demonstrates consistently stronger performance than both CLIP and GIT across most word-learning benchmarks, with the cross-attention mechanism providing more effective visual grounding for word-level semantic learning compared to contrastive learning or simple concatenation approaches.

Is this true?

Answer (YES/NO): NO